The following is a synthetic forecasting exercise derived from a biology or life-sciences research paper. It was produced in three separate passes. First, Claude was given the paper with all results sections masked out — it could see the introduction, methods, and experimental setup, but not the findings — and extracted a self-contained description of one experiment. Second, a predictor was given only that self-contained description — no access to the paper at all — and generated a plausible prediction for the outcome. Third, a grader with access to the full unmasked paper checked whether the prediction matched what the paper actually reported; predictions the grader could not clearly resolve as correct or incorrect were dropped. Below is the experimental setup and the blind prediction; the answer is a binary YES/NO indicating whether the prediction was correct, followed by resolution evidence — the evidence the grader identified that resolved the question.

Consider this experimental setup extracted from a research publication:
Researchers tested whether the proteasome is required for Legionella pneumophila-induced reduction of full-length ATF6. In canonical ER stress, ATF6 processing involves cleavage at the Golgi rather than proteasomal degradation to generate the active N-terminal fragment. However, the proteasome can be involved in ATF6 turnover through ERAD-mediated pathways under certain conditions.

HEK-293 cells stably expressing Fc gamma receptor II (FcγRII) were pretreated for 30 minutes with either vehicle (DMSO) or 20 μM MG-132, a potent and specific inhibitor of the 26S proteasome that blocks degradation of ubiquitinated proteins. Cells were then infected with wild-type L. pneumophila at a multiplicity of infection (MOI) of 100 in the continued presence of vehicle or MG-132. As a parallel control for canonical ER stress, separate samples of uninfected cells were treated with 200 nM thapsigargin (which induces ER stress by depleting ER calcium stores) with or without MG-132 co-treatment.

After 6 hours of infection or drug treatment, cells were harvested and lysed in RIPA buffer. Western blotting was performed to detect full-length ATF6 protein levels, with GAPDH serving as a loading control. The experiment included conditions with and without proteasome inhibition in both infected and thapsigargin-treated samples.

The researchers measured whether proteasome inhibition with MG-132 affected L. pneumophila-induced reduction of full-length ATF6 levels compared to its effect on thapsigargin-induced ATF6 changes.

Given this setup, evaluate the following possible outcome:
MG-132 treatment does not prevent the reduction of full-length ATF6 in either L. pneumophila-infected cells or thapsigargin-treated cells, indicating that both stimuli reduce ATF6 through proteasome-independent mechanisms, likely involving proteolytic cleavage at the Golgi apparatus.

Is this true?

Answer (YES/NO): NO